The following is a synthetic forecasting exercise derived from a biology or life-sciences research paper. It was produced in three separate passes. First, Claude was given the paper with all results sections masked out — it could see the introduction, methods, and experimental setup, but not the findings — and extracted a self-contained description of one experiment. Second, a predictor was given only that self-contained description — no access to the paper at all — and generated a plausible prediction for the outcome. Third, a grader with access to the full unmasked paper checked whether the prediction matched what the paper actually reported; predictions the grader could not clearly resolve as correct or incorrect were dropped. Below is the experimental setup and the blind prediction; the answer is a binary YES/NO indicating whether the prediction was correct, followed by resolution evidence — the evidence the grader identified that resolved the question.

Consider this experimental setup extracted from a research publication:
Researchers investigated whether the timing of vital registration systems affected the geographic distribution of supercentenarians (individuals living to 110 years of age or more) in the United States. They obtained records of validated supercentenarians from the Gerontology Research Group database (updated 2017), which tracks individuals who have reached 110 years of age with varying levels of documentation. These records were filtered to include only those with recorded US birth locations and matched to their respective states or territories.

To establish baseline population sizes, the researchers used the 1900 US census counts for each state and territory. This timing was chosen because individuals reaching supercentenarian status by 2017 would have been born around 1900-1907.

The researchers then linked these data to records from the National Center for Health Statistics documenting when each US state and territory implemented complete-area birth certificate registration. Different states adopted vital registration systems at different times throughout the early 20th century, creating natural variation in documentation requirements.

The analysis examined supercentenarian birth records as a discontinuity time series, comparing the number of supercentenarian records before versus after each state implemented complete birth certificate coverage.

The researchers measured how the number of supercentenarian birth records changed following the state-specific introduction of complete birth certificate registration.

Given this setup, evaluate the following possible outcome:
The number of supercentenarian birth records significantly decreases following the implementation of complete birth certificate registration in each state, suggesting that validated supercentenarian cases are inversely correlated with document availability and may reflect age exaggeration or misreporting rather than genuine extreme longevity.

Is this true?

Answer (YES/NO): YES